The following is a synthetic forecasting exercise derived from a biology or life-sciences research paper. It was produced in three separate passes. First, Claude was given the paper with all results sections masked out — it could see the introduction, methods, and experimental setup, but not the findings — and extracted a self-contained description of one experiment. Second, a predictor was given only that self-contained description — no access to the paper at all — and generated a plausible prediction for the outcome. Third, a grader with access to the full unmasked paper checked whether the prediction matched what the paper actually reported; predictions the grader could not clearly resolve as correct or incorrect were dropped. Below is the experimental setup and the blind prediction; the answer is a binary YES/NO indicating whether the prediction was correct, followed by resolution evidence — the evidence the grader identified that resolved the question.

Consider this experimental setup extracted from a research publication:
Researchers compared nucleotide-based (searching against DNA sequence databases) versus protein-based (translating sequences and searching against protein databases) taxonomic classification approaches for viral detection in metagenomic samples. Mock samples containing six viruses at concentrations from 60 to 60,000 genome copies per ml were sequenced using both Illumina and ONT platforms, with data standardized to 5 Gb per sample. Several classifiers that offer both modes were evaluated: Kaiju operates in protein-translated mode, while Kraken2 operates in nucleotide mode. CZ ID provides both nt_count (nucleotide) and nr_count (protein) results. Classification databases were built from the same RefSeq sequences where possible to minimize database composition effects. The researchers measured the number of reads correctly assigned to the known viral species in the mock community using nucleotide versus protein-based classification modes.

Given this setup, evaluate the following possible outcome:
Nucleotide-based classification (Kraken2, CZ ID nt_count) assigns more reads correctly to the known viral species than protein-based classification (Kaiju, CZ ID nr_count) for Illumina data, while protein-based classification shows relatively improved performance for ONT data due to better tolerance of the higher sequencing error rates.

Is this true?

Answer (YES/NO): NO